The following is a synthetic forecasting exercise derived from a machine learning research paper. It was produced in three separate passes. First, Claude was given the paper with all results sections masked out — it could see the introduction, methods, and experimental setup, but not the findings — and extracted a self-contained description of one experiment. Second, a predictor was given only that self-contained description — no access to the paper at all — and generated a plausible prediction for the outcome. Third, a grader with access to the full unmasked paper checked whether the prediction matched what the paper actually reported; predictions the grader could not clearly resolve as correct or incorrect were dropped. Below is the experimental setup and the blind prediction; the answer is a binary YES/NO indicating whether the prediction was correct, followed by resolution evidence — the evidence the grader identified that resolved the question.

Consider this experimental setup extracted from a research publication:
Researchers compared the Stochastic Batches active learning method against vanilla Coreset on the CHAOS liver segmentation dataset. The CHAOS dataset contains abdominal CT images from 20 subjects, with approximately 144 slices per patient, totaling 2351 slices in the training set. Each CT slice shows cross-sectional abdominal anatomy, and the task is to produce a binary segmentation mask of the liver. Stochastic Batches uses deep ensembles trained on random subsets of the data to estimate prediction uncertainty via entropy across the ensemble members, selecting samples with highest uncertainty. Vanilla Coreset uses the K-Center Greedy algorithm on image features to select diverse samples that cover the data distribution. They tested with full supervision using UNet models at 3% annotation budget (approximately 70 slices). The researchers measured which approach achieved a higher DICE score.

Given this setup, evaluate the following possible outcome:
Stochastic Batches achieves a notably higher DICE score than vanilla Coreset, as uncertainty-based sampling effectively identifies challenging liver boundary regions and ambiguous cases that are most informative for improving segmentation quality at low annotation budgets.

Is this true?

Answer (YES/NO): YES